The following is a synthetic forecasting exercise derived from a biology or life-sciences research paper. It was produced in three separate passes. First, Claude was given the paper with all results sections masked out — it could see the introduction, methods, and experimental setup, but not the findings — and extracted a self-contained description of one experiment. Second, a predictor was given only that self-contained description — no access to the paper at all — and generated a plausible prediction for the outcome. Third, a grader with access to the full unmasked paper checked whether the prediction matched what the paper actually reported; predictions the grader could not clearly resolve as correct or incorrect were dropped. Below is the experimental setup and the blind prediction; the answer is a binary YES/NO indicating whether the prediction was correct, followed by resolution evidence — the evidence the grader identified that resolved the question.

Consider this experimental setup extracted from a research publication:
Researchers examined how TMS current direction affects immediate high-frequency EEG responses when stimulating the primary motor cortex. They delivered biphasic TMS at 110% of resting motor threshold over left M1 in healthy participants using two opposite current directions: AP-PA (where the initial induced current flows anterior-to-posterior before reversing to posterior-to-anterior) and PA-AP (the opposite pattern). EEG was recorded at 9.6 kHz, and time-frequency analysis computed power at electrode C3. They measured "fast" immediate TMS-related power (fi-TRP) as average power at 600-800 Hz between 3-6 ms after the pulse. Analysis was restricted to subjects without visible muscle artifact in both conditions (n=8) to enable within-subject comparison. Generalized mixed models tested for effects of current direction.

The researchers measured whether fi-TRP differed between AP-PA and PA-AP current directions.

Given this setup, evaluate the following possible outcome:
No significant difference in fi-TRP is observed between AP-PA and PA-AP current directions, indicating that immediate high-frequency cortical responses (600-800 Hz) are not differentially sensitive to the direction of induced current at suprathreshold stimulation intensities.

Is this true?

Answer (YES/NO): NO